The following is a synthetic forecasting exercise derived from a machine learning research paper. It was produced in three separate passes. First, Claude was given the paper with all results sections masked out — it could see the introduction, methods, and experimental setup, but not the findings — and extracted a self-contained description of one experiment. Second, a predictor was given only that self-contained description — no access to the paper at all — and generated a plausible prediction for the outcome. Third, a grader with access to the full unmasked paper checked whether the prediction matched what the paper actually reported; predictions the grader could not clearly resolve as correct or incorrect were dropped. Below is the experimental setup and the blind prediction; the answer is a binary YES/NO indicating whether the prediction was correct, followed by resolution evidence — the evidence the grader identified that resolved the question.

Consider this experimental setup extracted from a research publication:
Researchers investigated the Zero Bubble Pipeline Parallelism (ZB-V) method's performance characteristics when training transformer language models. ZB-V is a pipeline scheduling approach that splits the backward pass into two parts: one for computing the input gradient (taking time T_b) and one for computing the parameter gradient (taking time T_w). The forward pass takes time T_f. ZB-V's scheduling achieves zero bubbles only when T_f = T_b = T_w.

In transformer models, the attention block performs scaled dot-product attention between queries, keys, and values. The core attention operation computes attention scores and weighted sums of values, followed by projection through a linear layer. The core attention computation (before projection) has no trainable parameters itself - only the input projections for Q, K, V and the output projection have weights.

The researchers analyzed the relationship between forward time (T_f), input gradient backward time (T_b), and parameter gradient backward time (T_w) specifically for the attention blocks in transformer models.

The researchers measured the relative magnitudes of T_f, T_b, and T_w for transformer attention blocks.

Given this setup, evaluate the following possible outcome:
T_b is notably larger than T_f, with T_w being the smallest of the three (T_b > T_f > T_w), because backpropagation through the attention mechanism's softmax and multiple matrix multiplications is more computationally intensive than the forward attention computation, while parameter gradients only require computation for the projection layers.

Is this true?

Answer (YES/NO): YES